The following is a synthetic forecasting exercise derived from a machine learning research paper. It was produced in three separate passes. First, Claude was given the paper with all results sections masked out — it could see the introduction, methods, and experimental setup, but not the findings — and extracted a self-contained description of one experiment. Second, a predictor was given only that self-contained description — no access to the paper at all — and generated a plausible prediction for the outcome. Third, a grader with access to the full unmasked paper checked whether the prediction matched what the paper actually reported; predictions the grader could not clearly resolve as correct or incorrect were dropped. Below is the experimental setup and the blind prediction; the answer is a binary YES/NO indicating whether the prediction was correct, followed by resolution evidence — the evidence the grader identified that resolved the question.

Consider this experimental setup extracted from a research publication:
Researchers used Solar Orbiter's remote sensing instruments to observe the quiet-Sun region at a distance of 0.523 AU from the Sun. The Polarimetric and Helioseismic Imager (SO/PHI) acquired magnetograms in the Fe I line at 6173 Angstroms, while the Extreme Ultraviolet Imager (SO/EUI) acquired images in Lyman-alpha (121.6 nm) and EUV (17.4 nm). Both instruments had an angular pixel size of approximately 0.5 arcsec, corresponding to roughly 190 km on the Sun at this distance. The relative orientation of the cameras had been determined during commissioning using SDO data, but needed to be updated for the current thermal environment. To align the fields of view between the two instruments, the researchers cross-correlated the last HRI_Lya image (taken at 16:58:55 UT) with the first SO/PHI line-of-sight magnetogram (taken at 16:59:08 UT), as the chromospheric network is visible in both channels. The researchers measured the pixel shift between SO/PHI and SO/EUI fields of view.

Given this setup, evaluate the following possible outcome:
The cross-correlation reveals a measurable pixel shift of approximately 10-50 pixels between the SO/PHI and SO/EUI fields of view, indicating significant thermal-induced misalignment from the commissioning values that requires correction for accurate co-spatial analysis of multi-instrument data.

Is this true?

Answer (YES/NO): NO